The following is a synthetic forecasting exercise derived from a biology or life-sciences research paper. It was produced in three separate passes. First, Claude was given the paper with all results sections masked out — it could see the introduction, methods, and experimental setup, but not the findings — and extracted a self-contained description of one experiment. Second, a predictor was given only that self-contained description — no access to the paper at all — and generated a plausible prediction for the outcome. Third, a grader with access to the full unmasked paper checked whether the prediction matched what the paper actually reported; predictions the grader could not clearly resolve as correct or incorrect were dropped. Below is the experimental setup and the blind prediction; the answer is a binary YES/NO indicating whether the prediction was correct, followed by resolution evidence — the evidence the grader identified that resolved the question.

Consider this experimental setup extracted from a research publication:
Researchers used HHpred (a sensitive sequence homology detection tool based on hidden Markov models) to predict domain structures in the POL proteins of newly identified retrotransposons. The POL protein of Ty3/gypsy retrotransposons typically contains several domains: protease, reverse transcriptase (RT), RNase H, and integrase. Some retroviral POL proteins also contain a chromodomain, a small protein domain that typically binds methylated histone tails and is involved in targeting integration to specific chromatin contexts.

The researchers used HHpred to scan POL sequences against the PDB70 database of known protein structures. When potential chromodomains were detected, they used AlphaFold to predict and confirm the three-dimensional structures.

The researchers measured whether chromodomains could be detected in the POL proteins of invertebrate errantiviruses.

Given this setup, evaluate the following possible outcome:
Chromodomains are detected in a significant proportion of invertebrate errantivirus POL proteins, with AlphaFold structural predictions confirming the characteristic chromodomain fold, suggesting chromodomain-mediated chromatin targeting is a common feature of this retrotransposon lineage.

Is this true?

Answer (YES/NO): NO